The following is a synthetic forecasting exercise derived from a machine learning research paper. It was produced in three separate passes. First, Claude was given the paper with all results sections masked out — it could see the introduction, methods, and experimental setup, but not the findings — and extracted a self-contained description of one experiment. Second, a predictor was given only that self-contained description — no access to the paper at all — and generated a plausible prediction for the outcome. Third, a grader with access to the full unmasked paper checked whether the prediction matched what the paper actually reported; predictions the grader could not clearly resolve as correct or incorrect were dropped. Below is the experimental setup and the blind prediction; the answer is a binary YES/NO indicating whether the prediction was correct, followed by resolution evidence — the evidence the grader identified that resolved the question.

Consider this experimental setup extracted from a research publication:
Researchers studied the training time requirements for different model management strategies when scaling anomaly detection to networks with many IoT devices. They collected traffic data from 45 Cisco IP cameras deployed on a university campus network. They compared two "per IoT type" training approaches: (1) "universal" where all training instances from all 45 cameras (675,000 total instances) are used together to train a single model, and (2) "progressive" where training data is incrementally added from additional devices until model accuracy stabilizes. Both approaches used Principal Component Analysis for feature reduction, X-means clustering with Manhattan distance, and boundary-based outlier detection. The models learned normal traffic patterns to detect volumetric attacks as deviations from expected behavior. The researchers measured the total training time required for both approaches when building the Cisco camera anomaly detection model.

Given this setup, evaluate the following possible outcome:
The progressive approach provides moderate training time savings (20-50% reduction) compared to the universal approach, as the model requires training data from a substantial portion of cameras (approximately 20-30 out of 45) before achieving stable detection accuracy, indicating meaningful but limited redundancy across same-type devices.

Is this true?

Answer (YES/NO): NO